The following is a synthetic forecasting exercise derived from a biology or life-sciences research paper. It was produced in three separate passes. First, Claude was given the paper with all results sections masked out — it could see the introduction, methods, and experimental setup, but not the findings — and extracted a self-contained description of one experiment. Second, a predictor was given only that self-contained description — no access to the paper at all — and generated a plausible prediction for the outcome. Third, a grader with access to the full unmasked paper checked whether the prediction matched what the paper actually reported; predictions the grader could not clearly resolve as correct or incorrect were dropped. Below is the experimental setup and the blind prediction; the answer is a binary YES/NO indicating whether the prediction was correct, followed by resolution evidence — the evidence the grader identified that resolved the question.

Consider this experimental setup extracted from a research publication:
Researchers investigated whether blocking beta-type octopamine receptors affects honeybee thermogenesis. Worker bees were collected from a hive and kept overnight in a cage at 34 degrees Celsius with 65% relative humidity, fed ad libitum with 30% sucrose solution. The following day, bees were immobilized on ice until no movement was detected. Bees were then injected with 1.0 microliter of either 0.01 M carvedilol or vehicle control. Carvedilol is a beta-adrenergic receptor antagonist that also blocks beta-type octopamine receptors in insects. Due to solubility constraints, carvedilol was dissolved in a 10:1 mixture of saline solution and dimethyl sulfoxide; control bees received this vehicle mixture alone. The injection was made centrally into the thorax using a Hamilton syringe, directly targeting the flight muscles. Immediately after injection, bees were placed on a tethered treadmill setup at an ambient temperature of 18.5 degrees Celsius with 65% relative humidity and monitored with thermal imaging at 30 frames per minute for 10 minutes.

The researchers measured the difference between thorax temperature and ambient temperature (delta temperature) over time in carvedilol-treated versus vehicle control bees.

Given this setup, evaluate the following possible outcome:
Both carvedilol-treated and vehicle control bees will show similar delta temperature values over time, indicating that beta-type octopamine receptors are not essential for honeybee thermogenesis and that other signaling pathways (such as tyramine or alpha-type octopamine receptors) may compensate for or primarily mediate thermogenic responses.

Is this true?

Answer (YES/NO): YES